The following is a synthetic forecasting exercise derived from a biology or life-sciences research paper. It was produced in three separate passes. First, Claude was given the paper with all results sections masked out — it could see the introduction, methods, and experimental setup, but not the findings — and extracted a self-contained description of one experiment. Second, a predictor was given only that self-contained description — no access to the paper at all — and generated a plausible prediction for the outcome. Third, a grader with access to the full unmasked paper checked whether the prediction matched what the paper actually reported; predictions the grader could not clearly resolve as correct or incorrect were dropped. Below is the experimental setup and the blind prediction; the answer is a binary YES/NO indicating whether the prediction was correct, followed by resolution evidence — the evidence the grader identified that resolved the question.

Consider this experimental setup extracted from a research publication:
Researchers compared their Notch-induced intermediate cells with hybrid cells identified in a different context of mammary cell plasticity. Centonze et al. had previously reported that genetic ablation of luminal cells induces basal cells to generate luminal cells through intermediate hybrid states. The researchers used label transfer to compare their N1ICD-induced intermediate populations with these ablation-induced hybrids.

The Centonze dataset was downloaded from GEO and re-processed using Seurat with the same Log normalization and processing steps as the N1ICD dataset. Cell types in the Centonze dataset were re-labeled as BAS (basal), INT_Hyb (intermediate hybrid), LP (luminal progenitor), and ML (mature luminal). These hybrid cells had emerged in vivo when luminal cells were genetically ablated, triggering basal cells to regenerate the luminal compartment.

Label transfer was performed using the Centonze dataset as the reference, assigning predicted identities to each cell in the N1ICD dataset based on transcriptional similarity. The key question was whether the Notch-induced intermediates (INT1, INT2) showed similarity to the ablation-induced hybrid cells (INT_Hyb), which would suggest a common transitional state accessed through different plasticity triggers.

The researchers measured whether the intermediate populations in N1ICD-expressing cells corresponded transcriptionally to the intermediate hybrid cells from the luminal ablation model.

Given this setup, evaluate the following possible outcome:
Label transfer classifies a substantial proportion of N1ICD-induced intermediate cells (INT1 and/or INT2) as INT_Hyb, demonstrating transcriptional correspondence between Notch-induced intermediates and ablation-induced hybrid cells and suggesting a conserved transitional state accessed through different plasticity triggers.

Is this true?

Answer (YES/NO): YES